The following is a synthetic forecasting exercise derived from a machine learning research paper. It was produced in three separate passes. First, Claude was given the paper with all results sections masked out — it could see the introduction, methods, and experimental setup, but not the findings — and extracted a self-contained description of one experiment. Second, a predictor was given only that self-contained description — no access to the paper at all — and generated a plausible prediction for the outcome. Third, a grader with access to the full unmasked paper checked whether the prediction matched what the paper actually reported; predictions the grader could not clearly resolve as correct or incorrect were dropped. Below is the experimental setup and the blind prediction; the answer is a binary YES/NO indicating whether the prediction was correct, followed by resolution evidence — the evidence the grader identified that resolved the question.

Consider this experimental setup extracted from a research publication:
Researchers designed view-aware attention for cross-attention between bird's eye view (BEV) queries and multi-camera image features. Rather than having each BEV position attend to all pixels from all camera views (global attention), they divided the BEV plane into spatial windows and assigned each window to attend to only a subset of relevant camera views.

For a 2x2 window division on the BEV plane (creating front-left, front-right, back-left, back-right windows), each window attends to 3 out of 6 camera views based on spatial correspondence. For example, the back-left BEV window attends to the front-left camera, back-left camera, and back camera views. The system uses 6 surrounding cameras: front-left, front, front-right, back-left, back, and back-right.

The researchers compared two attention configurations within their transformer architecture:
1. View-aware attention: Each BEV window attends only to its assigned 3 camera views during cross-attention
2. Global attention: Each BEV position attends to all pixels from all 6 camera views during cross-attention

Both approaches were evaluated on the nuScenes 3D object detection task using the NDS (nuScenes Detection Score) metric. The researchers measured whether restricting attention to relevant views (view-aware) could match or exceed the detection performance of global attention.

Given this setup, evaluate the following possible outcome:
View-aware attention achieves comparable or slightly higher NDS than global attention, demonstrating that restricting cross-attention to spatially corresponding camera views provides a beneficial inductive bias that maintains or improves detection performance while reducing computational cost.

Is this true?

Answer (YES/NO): YES